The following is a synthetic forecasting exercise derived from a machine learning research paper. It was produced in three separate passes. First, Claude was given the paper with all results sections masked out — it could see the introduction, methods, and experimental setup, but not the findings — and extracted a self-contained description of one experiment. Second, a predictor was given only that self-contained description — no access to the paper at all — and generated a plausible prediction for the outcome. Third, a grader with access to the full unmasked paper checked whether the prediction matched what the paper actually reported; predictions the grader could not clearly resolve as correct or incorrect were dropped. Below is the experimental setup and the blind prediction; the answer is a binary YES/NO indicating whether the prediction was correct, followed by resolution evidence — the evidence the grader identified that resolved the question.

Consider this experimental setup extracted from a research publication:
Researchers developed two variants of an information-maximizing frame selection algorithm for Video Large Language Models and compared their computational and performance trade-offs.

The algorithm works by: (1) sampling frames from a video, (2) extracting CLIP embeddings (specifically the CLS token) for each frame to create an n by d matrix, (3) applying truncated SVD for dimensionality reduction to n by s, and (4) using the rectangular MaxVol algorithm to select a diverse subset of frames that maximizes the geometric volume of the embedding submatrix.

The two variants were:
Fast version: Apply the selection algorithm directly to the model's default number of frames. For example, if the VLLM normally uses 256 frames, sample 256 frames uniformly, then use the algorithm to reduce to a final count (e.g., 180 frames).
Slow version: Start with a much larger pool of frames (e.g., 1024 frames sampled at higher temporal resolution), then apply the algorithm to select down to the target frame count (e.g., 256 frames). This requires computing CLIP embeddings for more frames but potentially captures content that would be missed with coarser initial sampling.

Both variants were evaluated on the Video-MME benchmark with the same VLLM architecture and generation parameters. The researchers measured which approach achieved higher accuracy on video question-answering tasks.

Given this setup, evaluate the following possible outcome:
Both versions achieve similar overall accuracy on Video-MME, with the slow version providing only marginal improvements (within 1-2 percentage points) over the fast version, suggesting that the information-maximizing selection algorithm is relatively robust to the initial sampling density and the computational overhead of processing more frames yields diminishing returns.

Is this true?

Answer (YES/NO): NO